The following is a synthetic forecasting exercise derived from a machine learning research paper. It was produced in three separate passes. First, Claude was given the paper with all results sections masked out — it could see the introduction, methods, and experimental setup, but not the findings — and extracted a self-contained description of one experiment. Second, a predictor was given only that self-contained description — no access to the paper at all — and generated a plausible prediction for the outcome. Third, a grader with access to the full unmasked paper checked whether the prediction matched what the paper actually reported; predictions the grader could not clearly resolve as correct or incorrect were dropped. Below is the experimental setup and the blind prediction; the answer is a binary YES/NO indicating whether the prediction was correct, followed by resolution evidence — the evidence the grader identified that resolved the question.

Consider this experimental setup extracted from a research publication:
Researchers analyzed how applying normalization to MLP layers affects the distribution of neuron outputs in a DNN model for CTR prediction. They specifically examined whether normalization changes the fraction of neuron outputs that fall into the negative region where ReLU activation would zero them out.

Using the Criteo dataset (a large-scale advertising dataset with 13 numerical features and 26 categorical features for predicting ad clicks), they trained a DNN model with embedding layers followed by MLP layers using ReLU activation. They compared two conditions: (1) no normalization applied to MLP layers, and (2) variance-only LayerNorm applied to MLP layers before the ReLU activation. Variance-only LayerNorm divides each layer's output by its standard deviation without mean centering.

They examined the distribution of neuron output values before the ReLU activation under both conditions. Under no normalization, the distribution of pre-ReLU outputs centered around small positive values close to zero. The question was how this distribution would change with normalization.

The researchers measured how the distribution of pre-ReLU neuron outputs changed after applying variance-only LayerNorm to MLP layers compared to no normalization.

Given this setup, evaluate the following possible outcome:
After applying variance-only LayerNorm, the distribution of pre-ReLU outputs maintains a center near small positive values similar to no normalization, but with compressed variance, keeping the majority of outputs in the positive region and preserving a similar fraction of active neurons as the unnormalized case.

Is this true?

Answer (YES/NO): NO